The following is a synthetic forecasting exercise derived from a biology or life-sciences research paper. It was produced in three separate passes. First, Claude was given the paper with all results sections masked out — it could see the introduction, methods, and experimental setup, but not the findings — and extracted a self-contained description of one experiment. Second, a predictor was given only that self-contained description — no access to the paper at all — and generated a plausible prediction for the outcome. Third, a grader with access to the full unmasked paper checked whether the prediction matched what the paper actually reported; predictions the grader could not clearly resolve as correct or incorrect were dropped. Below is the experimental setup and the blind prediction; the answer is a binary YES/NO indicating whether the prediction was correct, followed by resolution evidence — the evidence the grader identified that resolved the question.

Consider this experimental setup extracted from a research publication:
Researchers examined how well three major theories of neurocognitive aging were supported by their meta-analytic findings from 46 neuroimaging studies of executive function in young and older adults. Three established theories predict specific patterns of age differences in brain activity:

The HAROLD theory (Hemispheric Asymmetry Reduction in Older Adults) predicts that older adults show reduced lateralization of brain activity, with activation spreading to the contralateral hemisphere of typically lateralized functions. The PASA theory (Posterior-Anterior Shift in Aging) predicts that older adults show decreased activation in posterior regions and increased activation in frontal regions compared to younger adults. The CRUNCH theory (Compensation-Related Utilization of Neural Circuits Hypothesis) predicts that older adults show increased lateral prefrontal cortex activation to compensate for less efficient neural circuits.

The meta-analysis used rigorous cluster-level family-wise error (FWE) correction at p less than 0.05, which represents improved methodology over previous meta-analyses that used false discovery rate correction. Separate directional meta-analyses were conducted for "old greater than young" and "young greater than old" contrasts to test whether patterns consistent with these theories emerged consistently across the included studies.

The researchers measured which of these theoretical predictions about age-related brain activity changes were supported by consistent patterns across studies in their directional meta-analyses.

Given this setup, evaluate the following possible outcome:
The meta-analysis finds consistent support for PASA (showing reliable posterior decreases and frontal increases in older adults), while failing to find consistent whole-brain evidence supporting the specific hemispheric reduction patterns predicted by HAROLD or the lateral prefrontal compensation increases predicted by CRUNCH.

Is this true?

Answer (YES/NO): NO